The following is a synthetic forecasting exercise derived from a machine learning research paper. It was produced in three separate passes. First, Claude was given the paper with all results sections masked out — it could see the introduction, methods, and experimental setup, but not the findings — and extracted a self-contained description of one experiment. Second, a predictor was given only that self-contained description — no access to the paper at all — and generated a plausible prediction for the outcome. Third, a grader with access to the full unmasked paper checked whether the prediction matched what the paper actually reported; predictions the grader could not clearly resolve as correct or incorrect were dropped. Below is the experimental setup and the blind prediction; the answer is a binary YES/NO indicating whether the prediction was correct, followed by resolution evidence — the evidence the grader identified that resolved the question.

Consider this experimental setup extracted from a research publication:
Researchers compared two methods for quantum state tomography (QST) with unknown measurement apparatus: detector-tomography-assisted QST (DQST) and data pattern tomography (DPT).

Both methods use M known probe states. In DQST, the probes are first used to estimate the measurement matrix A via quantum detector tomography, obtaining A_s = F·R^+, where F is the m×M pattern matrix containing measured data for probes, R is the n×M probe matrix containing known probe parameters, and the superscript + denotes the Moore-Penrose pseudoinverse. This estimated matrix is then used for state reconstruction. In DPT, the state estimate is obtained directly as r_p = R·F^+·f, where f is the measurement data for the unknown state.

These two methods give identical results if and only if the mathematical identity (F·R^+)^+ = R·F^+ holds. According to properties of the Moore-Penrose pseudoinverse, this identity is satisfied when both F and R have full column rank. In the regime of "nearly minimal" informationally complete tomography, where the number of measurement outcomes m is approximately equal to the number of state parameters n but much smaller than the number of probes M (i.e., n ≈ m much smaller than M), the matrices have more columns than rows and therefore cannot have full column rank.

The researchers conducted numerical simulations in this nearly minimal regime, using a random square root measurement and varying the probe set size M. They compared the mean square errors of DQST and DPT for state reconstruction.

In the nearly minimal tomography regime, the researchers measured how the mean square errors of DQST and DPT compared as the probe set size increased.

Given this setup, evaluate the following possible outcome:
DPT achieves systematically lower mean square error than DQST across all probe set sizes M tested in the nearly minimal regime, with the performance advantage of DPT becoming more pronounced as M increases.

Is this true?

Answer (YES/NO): NO